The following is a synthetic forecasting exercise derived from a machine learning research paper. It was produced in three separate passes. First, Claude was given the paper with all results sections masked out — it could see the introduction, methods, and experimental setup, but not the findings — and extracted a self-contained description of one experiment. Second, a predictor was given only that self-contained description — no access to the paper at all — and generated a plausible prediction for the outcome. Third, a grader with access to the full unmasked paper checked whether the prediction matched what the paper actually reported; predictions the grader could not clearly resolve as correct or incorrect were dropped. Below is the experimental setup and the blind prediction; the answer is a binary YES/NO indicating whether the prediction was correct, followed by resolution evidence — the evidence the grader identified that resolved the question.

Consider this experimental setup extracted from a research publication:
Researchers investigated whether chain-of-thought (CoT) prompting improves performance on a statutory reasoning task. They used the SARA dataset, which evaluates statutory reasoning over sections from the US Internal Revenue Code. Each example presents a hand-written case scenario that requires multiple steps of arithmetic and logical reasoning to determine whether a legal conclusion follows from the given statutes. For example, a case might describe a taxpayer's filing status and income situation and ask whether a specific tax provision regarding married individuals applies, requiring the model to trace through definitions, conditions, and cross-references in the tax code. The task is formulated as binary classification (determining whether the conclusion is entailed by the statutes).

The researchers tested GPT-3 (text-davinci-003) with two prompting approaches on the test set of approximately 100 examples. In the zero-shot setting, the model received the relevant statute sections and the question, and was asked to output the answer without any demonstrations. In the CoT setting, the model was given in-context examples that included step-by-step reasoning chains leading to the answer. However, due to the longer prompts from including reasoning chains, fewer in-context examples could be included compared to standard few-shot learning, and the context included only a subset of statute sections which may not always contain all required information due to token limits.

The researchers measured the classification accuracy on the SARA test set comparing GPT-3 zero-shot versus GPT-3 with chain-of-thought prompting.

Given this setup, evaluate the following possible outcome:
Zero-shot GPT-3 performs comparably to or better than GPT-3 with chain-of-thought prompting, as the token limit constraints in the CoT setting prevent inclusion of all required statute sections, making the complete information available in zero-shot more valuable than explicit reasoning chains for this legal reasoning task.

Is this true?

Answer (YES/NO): YES